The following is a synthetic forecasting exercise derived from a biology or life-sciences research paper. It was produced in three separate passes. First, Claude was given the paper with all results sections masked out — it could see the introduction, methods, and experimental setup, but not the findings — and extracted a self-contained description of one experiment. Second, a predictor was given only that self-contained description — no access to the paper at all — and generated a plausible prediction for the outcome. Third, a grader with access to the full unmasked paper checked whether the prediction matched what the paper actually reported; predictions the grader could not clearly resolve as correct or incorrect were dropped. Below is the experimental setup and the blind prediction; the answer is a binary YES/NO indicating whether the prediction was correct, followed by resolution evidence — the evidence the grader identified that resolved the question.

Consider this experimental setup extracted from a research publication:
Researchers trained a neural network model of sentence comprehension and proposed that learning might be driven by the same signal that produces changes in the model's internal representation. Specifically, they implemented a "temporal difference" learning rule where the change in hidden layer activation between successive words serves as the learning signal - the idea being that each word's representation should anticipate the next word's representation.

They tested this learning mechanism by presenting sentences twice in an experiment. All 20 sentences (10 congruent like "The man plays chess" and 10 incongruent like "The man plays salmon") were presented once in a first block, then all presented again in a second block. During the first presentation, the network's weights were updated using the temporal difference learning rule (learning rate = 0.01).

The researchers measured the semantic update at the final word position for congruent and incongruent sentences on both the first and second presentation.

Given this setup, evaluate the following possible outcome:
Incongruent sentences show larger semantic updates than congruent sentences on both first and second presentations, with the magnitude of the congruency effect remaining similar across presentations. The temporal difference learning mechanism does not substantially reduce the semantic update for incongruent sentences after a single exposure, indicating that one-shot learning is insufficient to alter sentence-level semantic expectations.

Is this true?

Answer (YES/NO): NO